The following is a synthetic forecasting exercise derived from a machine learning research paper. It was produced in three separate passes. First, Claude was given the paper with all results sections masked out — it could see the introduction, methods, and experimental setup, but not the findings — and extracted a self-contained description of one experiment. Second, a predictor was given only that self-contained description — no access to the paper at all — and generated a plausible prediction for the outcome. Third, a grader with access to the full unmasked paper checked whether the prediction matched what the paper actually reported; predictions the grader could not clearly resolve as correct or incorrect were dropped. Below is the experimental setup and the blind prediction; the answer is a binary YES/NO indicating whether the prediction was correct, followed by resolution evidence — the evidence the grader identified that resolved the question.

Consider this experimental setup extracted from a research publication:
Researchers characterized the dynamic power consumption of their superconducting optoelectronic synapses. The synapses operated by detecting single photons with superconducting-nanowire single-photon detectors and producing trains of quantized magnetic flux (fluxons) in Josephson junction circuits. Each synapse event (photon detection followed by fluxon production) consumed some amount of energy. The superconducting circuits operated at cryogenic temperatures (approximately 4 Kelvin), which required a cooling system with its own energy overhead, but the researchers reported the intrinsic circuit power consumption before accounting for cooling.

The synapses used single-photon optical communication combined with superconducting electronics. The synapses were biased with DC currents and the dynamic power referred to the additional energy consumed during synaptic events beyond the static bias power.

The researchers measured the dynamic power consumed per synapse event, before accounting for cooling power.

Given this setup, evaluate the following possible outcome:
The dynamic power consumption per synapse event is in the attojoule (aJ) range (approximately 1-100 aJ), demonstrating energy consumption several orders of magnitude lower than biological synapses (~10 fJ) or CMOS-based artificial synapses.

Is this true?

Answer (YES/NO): YES